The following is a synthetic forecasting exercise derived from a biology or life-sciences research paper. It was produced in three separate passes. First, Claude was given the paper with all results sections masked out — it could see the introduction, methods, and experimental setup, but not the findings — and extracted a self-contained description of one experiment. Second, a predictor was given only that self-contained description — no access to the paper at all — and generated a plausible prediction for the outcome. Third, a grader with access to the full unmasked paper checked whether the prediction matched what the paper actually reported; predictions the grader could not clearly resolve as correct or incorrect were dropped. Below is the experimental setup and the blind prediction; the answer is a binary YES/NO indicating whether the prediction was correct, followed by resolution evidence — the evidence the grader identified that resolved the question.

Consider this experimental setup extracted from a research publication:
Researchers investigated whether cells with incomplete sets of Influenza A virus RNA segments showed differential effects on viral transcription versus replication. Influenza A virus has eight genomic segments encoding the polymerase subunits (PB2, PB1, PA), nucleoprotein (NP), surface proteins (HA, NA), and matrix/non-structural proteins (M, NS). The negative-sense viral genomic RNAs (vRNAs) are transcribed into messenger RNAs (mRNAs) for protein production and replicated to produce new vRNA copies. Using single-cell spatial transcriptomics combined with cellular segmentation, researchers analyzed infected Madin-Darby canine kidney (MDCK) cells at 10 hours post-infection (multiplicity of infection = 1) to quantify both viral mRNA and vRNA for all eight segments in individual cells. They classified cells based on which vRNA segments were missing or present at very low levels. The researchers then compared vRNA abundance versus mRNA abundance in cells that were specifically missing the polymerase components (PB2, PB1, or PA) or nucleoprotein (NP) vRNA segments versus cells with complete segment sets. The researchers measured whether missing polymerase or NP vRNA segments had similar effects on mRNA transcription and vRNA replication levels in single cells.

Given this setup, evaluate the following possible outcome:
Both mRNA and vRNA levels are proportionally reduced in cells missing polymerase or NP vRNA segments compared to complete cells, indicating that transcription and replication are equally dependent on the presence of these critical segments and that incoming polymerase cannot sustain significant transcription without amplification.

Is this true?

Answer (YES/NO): NO